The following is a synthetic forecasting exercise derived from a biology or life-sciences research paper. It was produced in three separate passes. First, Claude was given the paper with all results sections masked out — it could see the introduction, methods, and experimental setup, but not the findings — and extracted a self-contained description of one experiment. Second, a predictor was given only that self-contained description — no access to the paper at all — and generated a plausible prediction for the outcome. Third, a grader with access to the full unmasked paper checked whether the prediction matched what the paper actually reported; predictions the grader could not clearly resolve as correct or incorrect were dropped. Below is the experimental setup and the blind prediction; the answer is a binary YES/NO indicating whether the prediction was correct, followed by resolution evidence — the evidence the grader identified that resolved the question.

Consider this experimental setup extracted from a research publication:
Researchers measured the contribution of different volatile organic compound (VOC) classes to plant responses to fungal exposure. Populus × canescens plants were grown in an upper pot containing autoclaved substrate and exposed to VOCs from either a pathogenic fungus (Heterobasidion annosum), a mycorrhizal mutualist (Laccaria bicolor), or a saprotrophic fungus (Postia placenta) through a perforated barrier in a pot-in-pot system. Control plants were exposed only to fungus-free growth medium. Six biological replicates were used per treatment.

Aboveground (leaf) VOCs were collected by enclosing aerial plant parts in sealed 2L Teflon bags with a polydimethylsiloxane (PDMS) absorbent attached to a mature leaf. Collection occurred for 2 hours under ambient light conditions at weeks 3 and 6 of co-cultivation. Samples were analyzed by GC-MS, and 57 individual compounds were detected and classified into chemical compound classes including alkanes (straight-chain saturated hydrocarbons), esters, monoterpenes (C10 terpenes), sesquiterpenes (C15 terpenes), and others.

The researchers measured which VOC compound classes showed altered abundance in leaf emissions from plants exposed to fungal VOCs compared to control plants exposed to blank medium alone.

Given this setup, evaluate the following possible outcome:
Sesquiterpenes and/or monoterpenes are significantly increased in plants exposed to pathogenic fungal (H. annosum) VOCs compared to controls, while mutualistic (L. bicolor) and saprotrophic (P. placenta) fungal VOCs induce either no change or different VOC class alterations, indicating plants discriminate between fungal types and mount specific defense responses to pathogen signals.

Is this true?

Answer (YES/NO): NO